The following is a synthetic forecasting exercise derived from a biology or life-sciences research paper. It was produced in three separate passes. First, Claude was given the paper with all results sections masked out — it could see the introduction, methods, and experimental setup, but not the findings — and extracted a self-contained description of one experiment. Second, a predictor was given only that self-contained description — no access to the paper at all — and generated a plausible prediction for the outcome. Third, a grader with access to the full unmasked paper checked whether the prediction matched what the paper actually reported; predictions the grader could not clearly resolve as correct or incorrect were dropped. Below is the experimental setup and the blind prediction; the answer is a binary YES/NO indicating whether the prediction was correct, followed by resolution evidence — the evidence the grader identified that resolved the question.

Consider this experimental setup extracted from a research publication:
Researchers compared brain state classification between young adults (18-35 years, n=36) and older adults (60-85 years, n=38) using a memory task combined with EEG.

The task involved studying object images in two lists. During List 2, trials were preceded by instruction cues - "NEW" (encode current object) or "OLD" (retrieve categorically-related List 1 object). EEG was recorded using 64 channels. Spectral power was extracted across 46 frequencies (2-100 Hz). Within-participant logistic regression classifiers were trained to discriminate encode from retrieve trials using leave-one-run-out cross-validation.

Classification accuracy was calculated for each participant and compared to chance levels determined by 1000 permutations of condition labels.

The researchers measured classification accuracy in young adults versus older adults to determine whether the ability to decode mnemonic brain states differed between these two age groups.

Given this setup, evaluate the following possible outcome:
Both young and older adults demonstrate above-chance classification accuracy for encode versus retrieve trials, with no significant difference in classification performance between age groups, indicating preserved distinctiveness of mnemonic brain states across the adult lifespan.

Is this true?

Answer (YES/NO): YES